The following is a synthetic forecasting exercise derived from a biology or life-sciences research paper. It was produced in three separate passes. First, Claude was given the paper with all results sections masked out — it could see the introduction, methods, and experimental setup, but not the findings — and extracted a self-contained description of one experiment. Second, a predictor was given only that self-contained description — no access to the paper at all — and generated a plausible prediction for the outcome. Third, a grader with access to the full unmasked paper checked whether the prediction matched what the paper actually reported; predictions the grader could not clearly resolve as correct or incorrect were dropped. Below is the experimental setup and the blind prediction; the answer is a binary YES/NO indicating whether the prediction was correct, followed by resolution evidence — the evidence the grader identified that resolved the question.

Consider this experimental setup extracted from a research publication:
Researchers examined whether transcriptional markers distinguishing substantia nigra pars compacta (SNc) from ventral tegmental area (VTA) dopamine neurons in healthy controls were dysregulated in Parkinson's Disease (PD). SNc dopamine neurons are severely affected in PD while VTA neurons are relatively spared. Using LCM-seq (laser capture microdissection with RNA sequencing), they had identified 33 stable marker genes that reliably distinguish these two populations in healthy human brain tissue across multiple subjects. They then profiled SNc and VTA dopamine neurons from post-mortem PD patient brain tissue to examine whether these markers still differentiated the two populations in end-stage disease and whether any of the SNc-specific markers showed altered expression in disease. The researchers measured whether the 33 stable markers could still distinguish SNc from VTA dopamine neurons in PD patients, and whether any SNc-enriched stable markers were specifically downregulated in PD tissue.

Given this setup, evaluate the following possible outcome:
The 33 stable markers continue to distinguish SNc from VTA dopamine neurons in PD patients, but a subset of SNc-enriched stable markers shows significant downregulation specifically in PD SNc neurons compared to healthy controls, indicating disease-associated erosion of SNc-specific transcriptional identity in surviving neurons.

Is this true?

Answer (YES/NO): YES